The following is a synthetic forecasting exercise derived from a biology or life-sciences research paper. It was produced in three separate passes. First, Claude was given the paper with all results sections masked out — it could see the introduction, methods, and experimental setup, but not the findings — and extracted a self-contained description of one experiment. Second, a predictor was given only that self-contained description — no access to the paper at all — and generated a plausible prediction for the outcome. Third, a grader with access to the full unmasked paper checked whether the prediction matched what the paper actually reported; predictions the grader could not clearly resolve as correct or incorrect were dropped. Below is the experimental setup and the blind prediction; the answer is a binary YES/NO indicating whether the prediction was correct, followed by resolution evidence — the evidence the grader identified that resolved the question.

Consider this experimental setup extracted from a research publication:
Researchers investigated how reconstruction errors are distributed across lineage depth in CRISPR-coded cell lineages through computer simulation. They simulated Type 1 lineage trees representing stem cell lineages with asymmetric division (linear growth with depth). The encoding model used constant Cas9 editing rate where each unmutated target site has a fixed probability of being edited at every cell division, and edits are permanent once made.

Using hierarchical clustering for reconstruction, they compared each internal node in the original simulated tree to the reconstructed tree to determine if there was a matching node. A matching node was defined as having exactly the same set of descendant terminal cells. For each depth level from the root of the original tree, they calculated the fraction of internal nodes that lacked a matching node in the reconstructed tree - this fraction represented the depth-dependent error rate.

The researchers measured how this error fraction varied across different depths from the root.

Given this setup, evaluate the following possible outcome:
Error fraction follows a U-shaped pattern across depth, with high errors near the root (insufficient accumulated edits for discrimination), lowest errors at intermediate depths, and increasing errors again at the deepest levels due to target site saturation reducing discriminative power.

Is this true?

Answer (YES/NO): NO